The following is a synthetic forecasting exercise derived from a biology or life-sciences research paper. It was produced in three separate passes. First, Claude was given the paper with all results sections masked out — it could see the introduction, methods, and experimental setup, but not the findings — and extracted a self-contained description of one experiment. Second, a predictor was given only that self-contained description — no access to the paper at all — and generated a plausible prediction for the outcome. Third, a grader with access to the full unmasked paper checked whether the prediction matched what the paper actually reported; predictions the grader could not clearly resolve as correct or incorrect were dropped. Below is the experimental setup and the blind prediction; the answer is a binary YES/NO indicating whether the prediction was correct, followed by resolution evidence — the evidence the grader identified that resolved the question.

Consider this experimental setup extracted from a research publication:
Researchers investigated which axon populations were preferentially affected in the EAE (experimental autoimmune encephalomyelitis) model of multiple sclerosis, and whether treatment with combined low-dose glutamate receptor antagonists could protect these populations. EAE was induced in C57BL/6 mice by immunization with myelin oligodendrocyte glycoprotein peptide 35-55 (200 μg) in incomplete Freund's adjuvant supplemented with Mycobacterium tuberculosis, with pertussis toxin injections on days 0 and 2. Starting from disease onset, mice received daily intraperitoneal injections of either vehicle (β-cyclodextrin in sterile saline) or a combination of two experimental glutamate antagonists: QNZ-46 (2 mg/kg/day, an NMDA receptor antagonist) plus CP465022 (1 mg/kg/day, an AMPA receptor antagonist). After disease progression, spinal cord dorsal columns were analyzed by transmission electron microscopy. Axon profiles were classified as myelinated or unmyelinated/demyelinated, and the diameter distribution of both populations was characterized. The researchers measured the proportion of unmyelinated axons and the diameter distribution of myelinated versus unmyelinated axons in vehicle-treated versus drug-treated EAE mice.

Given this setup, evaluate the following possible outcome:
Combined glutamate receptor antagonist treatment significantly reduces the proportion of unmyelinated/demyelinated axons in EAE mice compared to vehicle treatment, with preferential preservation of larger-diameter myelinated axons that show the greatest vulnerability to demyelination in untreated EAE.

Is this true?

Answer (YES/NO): NO